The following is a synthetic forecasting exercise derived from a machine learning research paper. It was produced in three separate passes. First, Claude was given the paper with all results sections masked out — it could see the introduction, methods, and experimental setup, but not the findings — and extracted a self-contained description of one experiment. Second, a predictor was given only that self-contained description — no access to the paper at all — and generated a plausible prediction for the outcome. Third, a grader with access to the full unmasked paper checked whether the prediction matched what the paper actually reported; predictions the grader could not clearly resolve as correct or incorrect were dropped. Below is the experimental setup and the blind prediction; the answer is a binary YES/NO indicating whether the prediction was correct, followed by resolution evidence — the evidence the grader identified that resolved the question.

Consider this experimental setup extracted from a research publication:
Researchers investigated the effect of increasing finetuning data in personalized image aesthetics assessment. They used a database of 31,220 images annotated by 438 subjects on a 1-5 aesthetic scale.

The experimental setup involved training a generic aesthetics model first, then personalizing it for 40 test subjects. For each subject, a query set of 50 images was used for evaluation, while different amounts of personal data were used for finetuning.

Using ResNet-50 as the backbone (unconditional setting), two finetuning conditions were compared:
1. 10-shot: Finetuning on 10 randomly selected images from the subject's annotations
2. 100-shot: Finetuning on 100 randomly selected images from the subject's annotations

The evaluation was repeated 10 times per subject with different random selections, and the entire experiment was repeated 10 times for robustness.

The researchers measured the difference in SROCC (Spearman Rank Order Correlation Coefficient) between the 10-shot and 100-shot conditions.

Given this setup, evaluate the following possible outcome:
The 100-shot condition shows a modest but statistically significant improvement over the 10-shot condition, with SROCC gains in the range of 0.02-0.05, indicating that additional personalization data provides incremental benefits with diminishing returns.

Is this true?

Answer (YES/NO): NO